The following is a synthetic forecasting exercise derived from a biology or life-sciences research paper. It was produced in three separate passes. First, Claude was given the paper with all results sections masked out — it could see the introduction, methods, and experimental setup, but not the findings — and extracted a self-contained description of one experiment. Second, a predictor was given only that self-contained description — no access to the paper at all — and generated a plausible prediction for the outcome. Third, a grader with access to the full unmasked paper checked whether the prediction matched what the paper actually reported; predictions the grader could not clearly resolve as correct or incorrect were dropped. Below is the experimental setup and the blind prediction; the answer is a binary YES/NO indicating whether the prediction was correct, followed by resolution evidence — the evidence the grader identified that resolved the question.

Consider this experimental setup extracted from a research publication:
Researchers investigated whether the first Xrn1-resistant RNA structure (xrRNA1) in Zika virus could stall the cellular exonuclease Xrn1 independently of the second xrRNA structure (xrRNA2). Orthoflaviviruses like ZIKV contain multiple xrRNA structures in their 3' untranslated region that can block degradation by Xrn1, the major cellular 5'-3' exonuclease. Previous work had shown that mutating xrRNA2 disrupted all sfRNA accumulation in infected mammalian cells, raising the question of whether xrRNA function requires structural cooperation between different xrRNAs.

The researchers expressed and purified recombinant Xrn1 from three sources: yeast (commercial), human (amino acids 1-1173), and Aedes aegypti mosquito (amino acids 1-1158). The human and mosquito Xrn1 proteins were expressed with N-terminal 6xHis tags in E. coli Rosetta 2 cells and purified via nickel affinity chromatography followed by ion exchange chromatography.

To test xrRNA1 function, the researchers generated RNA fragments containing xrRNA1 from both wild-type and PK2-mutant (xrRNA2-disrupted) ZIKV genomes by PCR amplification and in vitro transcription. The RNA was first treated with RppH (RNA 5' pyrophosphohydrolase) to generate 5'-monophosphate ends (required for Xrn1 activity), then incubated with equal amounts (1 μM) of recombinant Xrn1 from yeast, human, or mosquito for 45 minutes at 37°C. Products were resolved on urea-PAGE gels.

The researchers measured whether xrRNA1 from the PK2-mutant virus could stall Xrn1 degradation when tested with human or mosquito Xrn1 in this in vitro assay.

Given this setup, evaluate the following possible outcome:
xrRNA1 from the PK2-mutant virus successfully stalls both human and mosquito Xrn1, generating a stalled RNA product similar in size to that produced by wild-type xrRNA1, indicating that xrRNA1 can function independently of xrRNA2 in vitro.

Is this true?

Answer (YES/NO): YES